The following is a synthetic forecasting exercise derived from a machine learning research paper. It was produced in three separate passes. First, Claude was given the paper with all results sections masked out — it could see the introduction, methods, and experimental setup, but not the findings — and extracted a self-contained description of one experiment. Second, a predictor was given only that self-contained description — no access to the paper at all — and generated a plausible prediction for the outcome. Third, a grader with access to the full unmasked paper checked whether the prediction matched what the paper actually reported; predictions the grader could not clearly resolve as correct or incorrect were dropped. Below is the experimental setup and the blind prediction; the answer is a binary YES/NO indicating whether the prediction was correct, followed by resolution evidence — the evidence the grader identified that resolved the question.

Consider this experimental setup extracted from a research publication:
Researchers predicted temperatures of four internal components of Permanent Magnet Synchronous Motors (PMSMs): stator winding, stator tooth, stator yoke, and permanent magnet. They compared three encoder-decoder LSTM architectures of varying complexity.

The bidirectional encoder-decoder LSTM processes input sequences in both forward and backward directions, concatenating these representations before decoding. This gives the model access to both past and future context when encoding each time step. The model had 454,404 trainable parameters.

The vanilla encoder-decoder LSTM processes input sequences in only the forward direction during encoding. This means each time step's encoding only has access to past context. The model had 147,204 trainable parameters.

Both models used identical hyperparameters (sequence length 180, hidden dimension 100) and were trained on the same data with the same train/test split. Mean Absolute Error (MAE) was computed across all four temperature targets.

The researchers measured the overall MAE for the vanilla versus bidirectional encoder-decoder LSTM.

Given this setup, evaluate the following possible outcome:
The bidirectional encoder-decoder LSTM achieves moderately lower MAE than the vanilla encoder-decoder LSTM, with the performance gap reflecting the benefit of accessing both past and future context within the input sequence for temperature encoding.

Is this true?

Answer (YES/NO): NO